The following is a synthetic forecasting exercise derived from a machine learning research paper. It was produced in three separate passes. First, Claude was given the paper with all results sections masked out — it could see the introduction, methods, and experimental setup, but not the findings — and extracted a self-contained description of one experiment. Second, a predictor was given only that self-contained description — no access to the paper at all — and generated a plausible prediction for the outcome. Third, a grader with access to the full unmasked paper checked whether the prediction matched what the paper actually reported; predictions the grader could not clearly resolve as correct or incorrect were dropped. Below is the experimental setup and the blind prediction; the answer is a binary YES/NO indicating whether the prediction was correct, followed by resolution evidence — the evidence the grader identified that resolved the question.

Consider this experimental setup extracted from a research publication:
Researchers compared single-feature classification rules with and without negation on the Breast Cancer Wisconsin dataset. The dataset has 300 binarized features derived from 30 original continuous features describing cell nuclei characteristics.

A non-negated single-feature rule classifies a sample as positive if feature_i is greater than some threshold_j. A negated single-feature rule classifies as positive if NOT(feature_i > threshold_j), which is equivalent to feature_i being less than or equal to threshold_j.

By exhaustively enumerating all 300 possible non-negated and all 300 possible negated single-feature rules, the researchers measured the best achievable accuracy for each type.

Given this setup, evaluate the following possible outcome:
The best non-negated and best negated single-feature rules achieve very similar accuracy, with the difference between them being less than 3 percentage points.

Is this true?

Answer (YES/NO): NO